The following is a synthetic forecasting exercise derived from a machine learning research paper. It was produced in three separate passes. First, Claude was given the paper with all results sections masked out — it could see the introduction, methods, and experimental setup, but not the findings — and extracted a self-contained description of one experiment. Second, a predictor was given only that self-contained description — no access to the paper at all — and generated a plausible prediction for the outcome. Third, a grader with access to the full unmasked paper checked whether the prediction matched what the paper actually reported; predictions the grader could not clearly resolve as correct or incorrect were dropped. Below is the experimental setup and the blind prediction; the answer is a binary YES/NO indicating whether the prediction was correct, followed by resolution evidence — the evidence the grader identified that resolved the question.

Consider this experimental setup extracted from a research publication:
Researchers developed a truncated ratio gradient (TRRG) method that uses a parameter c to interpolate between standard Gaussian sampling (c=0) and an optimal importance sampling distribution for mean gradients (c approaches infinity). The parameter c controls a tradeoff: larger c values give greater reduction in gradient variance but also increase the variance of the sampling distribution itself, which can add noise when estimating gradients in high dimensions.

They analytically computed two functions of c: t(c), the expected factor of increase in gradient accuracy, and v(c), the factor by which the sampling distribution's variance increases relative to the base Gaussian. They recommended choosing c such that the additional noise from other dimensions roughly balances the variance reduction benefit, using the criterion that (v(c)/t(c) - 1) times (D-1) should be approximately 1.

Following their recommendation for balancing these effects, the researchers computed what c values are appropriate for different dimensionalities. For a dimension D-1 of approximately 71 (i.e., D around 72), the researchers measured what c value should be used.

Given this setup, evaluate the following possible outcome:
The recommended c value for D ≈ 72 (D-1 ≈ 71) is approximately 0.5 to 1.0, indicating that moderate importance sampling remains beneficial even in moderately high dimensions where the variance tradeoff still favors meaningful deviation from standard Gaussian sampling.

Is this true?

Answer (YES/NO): YES